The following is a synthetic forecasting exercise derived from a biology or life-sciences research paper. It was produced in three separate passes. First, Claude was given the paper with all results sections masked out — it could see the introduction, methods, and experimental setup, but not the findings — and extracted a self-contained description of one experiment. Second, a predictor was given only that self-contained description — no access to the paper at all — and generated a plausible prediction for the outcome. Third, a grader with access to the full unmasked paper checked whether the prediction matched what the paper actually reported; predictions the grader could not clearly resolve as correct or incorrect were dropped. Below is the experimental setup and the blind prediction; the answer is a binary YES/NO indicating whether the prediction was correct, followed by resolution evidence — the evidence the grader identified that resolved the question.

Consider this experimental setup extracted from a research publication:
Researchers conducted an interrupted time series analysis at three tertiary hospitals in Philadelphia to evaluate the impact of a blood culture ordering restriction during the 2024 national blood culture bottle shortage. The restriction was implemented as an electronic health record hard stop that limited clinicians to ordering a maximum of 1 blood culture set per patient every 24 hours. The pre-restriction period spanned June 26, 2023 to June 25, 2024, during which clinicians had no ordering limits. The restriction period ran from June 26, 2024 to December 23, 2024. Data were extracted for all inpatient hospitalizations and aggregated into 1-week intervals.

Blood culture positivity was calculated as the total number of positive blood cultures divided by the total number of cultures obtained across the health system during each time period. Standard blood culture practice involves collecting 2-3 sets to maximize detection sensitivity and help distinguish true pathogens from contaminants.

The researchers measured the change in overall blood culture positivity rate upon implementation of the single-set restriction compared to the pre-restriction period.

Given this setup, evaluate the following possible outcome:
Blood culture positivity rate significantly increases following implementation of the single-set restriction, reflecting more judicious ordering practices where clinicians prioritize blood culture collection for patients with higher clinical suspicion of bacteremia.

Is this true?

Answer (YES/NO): NO